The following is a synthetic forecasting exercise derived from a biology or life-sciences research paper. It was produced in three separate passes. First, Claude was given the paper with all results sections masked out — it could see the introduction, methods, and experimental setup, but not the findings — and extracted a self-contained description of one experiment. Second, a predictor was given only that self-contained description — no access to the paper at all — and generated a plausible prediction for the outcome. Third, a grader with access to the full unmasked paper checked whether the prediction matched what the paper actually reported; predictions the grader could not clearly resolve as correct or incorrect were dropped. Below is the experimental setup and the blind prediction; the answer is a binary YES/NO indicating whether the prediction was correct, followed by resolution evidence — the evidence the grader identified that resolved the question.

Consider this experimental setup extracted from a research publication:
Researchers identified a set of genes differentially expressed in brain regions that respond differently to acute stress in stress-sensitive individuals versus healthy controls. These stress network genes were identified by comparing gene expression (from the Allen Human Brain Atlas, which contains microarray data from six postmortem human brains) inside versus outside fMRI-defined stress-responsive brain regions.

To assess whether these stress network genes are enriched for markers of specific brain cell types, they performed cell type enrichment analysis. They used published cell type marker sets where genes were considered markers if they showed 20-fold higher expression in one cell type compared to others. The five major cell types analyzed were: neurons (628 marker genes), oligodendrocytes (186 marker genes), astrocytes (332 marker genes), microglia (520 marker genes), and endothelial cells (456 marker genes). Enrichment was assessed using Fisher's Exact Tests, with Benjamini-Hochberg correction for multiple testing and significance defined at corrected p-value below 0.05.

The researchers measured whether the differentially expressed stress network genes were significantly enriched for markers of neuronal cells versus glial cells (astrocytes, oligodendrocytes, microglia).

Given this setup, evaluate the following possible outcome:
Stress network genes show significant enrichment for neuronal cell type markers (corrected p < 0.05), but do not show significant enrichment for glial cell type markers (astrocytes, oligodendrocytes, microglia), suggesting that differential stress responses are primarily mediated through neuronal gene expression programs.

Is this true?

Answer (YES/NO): NO